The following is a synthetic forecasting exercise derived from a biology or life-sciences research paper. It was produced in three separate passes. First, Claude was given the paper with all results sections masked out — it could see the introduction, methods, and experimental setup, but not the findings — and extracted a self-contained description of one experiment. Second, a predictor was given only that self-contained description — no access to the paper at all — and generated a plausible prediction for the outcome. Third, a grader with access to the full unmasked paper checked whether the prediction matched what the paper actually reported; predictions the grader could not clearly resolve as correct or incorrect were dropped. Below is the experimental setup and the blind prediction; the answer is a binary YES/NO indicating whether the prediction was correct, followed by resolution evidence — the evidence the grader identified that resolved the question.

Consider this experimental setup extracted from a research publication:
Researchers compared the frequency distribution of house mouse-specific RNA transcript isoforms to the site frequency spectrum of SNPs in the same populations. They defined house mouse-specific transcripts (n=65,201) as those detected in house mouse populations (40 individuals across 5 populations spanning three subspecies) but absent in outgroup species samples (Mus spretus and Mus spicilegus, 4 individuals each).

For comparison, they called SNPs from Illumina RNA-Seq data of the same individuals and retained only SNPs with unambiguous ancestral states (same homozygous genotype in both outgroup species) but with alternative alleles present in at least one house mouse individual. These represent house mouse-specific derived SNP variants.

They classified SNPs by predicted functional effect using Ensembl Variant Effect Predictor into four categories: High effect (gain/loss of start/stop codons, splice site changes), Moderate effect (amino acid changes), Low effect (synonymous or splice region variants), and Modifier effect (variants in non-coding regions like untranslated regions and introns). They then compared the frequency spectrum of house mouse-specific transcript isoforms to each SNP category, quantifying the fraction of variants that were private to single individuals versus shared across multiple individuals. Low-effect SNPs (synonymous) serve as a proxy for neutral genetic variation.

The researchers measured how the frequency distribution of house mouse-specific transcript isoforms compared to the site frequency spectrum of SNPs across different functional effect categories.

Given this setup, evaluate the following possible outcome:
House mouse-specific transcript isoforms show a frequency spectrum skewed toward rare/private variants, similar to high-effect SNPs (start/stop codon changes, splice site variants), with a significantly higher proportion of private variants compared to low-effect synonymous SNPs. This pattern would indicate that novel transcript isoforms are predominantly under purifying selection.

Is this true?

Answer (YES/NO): YES